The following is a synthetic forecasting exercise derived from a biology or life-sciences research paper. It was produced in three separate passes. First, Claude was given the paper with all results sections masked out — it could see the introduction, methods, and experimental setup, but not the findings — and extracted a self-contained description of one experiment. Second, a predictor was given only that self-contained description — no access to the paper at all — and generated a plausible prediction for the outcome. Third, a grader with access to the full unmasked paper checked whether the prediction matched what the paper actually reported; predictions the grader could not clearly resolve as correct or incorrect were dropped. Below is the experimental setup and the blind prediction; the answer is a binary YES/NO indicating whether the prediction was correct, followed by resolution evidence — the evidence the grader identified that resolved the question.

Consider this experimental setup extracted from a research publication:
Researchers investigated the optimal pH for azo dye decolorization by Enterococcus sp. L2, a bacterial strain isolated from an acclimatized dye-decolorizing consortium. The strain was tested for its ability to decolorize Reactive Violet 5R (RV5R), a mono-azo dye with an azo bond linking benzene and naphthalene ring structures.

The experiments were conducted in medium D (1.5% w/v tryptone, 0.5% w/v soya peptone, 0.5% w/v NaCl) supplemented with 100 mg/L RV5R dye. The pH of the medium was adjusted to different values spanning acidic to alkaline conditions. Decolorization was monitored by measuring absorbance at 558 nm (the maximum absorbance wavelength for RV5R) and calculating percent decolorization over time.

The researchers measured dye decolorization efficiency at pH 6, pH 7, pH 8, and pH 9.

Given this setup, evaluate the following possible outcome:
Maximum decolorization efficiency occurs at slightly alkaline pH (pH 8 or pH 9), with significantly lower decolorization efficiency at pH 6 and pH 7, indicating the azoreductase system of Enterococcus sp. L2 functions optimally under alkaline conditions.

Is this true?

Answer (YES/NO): NO